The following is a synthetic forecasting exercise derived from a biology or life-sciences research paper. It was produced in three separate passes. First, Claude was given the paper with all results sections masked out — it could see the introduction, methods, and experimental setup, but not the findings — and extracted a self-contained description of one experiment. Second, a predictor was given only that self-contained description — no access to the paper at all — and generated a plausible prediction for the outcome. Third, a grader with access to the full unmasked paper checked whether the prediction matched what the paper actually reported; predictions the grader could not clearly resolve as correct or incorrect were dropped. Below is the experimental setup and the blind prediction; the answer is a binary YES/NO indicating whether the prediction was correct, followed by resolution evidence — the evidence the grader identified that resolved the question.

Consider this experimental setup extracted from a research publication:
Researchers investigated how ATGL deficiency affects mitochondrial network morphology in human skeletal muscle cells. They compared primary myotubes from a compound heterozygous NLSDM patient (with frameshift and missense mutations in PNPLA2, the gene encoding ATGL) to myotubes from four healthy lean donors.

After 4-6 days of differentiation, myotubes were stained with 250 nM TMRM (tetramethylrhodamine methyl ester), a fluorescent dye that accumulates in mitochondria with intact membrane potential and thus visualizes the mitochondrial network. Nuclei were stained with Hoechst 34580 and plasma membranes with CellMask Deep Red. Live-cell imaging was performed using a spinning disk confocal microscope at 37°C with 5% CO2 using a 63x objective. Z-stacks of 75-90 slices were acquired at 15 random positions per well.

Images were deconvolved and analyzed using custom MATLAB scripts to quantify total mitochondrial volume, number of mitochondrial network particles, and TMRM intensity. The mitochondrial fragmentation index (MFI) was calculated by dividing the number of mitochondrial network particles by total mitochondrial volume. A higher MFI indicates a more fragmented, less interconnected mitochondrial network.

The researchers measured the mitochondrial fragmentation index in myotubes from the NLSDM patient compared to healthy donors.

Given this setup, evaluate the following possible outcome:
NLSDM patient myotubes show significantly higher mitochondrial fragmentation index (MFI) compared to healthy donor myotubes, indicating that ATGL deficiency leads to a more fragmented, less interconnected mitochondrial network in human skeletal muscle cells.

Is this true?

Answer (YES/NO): YES